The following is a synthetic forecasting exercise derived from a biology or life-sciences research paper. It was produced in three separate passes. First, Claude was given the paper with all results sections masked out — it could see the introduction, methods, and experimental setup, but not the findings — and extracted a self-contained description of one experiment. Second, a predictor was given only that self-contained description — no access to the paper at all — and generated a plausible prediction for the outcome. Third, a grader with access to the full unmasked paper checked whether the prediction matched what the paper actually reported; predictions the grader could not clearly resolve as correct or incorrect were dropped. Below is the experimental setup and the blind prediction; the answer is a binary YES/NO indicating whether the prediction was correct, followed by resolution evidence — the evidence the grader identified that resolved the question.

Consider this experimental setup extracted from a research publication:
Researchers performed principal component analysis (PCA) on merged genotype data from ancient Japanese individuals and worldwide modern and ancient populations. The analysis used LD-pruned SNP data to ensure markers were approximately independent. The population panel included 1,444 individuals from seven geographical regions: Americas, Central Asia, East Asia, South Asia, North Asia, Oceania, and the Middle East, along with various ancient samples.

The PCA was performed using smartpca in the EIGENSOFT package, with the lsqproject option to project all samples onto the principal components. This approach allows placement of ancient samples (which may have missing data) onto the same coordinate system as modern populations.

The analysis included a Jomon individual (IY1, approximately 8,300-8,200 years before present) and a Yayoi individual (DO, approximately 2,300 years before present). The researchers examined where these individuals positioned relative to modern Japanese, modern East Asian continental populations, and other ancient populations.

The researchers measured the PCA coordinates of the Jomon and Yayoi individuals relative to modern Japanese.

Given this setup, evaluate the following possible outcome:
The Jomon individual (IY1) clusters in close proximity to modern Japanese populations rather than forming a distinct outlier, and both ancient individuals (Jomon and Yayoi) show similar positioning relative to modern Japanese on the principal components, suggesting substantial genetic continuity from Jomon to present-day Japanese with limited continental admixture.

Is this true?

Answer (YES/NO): NO